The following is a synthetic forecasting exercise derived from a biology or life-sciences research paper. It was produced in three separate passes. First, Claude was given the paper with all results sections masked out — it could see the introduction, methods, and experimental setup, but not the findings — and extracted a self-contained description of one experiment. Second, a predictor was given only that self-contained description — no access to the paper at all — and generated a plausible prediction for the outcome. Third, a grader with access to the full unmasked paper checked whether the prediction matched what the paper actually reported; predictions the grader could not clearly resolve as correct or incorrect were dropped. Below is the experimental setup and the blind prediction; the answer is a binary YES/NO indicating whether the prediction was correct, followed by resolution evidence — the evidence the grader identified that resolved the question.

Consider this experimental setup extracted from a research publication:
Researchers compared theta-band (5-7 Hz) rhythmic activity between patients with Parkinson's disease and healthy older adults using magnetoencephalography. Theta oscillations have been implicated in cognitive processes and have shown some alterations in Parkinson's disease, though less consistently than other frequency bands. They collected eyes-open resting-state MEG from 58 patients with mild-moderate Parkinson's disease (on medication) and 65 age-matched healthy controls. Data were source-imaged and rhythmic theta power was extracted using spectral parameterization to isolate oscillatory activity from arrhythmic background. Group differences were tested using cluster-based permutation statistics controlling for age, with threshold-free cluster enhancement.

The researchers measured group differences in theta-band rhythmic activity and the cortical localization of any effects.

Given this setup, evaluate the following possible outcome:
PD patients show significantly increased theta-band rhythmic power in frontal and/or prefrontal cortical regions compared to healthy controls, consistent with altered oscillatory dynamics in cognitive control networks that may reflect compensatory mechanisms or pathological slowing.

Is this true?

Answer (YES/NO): NO